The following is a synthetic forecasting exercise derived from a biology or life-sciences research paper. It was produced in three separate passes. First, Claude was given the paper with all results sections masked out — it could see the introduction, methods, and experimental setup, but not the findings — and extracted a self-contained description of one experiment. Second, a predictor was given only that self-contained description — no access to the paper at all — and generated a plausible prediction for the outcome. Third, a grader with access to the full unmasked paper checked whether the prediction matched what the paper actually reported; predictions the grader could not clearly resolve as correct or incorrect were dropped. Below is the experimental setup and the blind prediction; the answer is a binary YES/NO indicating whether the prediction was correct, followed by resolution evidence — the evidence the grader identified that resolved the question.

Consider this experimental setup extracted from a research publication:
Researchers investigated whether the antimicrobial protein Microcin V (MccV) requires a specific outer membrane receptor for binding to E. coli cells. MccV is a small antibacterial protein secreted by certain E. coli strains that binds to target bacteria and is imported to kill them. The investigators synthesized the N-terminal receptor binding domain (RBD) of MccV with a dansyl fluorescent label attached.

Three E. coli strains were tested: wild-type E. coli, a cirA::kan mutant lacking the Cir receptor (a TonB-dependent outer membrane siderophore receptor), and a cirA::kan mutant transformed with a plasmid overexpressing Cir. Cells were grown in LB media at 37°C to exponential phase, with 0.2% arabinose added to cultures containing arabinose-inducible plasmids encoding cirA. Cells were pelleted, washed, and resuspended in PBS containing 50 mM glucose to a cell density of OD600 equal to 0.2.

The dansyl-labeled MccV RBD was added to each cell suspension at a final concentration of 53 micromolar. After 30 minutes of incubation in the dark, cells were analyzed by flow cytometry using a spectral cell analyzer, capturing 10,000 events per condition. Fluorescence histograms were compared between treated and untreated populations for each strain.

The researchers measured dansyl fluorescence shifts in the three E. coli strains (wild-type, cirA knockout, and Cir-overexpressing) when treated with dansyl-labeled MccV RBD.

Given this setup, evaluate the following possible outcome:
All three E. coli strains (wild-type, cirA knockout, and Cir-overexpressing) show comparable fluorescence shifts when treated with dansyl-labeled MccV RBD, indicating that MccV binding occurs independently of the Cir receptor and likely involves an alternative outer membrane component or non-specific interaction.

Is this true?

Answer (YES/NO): NO